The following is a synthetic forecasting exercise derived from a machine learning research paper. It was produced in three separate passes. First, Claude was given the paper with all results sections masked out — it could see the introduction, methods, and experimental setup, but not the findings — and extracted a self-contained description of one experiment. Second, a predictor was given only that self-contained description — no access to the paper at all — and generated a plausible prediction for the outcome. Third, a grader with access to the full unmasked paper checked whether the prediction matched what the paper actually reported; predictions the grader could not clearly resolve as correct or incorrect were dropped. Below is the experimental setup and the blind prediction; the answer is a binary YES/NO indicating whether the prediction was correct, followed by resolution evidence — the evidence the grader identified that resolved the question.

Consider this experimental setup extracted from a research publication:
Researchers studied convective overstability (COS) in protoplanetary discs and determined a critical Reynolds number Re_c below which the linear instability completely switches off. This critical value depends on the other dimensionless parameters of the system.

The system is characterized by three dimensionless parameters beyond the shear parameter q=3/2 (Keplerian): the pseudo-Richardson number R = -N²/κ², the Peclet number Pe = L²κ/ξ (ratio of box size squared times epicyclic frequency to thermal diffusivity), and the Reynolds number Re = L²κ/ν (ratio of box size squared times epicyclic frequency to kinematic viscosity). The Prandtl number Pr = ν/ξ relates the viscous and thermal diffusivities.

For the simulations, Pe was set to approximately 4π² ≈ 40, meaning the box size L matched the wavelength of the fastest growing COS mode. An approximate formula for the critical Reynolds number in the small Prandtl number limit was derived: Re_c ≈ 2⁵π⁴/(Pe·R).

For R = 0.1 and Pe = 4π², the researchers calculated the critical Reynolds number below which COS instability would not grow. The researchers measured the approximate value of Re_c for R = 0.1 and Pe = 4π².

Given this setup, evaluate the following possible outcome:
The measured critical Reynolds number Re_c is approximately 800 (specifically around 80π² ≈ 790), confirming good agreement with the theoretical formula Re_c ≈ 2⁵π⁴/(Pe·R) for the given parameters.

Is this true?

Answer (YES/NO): NO